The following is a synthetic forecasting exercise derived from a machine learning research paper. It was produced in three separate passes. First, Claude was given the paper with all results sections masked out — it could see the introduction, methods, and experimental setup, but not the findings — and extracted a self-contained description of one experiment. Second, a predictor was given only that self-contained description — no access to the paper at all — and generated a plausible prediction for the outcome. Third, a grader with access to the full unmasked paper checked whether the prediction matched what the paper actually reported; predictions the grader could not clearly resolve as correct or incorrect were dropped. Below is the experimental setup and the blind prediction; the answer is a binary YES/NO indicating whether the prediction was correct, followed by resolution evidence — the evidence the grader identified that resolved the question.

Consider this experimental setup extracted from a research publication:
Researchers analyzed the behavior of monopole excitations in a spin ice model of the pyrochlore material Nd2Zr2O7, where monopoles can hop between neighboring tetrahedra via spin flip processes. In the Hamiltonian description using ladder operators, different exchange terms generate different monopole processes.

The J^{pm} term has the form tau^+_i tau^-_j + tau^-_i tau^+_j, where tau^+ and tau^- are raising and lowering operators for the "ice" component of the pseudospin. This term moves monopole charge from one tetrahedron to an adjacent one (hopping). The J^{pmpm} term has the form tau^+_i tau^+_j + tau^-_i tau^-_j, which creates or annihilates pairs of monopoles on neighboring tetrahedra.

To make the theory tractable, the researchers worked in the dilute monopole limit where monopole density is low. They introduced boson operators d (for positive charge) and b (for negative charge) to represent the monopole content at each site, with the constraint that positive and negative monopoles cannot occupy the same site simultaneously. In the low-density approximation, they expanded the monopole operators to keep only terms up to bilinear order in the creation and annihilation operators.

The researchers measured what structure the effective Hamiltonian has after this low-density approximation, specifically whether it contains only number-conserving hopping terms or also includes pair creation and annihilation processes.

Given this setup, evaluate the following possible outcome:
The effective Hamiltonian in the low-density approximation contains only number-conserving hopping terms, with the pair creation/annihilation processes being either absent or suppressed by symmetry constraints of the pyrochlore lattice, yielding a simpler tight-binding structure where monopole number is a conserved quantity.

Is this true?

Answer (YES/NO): NO